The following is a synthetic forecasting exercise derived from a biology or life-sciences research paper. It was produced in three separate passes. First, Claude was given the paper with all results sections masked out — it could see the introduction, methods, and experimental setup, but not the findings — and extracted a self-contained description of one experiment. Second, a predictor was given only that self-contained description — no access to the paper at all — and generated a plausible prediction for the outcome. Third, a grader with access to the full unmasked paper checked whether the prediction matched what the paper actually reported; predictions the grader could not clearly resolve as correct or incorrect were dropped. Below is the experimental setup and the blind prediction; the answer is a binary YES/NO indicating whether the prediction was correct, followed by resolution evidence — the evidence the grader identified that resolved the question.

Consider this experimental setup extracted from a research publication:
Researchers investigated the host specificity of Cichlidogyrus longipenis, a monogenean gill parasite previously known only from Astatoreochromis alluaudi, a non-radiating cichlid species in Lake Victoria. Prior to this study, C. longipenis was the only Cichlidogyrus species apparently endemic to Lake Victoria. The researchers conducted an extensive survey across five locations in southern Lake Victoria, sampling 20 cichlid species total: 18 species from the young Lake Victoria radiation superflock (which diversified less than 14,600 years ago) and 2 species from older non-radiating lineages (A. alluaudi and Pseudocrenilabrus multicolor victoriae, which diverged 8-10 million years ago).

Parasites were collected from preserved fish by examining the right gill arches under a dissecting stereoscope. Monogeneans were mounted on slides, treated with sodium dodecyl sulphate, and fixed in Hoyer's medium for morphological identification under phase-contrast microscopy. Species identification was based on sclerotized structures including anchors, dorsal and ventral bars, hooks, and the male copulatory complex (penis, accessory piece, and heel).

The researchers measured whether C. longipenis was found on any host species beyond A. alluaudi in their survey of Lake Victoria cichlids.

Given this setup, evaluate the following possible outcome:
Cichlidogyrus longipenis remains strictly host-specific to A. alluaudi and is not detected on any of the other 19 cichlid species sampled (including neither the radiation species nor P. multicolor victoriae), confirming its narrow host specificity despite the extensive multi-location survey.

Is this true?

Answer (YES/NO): NO